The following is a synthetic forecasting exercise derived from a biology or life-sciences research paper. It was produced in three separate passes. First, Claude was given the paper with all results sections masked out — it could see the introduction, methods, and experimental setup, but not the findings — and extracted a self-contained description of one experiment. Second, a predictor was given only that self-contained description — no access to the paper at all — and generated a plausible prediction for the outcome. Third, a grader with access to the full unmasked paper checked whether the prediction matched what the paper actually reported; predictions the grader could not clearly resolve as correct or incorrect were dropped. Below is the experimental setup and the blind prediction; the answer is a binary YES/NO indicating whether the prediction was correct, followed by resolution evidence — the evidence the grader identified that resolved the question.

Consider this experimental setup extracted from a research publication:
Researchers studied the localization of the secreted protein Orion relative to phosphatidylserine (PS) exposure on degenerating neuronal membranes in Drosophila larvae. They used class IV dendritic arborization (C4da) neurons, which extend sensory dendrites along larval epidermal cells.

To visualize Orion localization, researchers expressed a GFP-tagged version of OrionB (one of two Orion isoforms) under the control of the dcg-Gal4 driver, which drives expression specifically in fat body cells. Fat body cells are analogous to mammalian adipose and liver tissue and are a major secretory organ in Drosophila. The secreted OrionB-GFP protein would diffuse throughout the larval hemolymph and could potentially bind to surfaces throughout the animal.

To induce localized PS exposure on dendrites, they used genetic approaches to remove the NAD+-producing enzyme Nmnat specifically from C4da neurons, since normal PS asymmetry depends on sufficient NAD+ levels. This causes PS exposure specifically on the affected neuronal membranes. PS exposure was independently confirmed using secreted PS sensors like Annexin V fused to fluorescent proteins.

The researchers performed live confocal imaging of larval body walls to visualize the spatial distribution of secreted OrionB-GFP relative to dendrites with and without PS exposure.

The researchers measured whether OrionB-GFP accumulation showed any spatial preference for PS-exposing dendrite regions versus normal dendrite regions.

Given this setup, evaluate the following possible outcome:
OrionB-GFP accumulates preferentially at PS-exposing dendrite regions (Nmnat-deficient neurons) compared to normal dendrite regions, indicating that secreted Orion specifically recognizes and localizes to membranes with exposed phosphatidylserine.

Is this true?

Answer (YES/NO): YES